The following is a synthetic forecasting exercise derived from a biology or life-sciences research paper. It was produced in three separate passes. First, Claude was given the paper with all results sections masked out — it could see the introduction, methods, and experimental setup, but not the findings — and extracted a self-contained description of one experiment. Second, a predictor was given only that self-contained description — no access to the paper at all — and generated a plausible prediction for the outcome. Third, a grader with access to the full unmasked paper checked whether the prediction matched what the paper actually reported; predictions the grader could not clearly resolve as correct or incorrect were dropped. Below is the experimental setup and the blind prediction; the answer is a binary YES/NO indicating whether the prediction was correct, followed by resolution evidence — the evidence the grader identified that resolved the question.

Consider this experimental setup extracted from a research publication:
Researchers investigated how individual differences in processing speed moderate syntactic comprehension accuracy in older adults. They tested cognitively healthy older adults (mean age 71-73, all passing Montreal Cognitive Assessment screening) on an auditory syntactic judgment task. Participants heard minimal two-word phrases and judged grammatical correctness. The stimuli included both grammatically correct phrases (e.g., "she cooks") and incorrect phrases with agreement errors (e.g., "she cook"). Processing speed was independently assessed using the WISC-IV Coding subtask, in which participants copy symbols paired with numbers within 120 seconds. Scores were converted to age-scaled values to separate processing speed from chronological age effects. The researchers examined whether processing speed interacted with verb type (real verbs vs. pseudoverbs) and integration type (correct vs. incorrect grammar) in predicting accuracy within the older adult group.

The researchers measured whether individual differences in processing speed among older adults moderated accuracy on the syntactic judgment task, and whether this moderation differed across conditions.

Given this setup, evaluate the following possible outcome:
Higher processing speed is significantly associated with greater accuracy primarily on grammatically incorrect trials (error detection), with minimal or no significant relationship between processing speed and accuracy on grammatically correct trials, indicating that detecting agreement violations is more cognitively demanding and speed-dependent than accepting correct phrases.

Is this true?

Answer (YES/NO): NO